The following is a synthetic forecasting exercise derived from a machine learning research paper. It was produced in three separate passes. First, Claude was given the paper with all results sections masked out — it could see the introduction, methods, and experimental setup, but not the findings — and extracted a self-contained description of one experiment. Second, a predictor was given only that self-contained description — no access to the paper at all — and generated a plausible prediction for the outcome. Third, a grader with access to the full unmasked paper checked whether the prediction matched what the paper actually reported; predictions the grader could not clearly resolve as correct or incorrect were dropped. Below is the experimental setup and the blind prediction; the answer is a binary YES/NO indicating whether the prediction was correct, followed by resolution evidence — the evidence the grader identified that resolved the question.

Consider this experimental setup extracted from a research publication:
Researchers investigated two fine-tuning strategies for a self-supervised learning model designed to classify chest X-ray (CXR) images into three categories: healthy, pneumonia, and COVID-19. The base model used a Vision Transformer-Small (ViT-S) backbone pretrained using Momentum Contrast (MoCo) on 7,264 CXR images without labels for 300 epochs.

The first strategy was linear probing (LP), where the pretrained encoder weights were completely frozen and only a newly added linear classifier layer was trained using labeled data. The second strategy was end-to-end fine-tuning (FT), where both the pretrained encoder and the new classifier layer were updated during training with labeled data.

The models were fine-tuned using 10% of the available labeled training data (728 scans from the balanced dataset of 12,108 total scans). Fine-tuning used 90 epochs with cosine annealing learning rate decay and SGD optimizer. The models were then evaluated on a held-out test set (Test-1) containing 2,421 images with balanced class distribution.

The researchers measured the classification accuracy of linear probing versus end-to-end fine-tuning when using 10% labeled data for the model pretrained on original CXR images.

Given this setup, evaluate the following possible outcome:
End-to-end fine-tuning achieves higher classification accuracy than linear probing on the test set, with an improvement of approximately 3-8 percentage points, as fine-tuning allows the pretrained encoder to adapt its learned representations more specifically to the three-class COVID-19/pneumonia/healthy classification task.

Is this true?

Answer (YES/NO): YES